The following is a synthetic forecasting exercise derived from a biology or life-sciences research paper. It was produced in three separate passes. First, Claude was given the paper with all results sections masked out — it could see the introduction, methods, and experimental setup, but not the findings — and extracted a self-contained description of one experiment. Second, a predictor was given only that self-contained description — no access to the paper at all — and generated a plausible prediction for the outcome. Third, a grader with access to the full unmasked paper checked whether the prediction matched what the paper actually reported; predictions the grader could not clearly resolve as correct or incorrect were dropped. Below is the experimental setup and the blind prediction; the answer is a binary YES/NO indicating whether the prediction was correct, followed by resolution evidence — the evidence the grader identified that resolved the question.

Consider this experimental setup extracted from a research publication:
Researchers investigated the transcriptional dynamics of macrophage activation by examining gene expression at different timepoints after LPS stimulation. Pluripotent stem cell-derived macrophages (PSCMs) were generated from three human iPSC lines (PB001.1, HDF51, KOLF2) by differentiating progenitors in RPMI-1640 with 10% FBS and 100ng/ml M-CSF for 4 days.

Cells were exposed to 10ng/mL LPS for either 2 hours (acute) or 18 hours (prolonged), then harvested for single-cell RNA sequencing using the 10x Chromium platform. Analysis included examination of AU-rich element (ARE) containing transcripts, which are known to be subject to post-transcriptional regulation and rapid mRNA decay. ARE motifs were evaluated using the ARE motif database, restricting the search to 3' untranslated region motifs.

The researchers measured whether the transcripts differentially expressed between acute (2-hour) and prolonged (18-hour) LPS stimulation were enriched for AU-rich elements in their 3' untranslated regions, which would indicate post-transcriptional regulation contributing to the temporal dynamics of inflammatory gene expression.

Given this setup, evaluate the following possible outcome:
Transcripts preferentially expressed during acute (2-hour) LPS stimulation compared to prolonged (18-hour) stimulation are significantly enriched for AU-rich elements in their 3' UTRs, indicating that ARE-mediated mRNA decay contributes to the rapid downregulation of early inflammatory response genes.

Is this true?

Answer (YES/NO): NO